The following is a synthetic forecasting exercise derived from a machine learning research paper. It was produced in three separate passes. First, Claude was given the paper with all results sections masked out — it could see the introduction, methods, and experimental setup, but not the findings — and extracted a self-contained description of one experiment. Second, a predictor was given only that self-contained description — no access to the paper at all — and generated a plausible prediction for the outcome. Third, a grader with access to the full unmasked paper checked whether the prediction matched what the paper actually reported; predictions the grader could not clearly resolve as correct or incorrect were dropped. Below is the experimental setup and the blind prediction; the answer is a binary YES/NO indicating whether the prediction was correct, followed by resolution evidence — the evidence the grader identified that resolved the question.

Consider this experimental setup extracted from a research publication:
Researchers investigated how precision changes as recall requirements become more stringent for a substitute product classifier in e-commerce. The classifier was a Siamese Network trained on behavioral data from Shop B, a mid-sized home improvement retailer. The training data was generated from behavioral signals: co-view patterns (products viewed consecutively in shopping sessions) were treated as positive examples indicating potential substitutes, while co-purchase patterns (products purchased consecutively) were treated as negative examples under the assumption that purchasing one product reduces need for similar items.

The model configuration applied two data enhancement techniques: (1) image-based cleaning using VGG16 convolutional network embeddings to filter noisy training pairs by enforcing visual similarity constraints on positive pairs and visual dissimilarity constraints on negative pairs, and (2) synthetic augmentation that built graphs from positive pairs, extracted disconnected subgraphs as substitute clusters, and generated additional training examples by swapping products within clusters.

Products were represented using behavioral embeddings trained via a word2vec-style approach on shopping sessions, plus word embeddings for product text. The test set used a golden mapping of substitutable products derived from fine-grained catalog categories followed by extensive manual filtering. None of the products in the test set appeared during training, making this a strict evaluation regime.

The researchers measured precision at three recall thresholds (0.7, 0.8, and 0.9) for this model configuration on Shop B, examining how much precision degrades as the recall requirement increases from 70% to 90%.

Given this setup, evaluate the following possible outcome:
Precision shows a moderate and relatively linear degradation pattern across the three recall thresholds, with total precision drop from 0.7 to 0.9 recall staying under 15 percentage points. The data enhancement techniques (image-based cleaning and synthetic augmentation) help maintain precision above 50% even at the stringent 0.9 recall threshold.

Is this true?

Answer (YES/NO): NO